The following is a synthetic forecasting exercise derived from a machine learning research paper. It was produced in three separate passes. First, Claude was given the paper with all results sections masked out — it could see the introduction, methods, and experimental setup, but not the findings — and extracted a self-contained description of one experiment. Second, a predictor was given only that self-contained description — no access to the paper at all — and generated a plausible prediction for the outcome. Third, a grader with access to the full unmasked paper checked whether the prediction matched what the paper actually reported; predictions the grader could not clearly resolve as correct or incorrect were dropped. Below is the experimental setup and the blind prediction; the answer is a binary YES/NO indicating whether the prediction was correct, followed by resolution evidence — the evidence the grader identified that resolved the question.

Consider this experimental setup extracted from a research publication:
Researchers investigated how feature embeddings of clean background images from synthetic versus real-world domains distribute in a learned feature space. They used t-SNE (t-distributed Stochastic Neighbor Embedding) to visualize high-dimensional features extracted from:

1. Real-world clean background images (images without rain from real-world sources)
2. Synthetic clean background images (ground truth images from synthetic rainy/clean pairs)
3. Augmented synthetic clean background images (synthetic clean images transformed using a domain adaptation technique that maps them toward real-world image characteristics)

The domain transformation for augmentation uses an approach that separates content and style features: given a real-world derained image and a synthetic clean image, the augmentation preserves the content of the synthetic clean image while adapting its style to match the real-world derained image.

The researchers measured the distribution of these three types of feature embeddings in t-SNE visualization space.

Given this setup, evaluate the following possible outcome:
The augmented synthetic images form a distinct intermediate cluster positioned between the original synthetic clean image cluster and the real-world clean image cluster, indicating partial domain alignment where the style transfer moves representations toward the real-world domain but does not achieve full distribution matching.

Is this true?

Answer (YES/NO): NO